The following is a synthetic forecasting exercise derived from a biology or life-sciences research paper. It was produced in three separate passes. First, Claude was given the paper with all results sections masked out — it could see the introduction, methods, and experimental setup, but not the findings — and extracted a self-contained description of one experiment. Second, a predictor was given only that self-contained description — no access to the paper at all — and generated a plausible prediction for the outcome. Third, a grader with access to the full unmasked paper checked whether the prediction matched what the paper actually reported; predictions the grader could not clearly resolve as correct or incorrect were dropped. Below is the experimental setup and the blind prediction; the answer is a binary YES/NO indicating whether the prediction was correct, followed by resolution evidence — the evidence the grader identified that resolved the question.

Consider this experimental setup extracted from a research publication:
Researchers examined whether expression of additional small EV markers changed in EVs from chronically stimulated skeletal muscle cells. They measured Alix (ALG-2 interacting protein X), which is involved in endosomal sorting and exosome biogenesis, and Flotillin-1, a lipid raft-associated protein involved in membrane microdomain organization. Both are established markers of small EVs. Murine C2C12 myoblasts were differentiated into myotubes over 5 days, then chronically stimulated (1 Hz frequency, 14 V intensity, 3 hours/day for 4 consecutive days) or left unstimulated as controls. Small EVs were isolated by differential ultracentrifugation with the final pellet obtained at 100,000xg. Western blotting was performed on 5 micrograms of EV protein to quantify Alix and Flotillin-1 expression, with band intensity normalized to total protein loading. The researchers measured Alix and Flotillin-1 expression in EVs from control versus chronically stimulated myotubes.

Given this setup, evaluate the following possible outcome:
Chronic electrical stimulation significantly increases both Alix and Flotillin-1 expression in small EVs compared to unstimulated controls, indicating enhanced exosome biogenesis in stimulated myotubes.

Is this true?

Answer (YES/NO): NO